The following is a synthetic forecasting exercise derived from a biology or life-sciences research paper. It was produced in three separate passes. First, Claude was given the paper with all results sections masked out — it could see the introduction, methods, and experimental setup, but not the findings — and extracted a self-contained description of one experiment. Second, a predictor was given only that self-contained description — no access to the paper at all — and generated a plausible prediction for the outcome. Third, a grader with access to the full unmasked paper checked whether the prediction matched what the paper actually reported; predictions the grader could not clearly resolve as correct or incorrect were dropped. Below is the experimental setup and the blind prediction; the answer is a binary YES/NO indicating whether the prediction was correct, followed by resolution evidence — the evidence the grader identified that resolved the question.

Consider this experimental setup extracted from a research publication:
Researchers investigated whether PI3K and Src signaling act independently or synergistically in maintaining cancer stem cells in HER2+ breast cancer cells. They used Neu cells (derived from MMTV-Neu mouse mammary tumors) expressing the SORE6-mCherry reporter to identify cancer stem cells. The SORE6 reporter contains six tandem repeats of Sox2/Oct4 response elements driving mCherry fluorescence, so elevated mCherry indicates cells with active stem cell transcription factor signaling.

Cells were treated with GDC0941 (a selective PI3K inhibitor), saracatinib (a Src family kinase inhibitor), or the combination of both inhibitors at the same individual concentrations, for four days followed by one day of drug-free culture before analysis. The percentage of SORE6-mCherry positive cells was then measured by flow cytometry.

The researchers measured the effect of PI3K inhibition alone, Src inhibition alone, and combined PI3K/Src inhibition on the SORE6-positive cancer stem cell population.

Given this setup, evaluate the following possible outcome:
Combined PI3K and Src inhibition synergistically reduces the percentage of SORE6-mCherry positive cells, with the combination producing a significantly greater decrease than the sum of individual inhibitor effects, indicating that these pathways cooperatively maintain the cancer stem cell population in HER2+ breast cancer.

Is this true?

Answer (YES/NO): NO